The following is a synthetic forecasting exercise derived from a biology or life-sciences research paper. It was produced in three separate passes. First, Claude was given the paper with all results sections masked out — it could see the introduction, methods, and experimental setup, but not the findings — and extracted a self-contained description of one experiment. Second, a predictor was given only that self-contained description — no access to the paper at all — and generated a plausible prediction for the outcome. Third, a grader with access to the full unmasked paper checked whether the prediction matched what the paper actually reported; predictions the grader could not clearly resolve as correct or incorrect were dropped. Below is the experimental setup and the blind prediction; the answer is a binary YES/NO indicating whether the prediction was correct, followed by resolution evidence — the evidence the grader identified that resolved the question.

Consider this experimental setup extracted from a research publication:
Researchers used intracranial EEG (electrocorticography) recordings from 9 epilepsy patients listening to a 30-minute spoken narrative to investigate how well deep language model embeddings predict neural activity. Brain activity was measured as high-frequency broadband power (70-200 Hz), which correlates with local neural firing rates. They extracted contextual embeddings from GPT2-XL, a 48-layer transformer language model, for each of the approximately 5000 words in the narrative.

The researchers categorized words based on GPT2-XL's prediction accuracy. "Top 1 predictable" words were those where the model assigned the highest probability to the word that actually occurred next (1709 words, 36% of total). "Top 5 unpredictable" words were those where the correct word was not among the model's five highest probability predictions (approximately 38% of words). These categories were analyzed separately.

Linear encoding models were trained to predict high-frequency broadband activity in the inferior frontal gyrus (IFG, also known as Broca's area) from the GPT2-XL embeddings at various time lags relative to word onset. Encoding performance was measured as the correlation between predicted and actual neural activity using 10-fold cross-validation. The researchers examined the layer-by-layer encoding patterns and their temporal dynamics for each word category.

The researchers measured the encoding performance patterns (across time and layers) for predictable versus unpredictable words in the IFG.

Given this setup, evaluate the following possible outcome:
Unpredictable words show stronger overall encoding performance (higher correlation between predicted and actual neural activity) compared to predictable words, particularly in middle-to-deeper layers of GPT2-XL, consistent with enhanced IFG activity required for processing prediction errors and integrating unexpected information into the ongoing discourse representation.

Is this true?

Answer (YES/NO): NO